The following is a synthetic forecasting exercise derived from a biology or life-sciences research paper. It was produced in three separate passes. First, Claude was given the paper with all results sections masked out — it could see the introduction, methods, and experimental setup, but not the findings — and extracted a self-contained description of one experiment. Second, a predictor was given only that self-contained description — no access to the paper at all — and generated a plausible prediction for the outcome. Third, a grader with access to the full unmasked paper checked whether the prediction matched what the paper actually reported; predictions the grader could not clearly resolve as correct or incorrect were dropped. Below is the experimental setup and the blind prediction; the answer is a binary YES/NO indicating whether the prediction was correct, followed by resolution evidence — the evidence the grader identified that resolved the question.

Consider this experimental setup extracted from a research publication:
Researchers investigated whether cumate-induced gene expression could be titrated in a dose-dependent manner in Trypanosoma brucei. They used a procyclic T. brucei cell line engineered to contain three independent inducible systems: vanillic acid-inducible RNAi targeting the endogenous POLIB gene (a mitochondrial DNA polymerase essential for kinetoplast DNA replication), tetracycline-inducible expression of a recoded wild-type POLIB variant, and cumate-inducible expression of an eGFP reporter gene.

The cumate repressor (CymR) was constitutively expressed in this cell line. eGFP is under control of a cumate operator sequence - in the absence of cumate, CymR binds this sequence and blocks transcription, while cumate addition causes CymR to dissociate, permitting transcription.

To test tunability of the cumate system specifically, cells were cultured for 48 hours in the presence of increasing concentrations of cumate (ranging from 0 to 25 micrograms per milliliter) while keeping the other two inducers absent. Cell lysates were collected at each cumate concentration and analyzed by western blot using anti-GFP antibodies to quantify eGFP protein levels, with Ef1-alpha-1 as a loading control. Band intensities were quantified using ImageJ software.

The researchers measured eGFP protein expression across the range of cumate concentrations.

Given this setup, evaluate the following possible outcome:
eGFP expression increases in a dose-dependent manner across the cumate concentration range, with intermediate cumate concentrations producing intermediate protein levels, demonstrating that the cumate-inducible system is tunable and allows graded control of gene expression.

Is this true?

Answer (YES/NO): YES